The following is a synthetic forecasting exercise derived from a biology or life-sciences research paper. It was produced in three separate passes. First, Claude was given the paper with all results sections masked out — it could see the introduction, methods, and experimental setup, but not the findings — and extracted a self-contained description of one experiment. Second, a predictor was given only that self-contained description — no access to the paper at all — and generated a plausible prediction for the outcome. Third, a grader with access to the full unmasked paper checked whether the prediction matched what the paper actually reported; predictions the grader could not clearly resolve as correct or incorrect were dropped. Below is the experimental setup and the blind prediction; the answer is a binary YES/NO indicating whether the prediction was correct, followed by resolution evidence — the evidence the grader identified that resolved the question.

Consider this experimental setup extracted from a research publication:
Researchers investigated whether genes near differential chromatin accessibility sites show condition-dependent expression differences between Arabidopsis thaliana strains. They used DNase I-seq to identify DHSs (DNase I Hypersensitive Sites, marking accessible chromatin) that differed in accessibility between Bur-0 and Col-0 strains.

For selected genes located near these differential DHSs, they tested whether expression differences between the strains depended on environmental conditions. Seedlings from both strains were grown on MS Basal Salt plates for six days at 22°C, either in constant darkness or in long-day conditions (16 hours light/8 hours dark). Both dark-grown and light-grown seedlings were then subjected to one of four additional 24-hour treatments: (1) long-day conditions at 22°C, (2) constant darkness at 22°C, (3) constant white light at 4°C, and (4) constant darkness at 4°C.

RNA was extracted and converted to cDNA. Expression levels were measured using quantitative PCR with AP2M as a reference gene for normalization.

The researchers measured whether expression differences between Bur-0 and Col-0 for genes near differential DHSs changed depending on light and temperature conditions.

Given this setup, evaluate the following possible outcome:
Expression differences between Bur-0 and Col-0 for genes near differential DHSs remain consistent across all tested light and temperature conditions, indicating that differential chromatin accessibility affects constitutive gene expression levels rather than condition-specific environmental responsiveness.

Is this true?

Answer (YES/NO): NO